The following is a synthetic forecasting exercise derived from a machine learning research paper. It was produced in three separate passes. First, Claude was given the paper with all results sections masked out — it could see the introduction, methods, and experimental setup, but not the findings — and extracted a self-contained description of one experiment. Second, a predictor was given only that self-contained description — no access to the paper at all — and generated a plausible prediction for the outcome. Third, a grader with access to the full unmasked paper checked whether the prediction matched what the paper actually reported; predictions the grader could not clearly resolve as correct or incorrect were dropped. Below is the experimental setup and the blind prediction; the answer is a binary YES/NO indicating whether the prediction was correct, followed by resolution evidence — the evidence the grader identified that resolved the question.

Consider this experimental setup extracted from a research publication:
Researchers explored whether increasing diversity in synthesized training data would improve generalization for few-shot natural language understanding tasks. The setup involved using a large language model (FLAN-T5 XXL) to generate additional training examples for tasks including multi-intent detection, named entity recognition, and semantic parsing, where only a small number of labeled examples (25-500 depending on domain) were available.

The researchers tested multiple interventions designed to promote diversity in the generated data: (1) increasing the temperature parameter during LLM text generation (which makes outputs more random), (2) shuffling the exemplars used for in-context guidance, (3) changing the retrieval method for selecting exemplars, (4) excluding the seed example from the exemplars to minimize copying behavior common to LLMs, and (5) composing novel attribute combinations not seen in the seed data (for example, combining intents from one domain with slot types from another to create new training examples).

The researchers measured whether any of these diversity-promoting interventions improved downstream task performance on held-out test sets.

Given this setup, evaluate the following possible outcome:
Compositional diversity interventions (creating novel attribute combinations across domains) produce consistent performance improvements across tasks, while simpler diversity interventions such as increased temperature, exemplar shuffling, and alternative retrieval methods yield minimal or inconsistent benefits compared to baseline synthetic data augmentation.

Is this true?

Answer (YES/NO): NO